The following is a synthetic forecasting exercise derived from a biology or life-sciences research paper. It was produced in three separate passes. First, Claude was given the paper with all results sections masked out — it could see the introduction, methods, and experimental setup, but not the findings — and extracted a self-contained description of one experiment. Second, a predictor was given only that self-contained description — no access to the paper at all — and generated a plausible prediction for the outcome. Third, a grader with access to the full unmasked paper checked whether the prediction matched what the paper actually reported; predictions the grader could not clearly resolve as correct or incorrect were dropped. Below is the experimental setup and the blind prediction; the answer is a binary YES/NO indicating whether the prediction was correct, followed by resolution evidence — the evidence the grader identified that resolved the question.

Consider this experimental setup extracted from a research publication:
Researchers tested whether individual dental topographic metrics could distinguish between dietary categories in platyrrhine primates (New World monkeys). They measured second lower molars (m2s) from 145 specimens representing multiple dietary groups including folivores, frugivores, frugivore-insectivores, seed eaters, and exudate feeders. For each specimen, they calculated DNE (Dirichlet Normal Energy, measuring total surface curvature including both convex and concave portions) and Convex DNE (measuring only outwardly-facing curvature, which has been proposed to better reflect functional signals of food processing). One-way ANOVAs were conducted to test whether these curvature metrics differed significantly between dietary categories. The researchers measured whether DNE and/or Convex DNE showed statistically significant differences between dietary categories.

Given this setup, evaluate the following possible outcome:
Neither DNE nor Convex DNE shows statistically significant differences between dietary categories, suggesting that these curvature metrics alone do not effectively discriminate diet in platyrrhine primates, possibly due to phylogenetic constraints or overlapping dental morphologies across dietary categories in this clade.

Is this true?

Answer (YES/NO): YES